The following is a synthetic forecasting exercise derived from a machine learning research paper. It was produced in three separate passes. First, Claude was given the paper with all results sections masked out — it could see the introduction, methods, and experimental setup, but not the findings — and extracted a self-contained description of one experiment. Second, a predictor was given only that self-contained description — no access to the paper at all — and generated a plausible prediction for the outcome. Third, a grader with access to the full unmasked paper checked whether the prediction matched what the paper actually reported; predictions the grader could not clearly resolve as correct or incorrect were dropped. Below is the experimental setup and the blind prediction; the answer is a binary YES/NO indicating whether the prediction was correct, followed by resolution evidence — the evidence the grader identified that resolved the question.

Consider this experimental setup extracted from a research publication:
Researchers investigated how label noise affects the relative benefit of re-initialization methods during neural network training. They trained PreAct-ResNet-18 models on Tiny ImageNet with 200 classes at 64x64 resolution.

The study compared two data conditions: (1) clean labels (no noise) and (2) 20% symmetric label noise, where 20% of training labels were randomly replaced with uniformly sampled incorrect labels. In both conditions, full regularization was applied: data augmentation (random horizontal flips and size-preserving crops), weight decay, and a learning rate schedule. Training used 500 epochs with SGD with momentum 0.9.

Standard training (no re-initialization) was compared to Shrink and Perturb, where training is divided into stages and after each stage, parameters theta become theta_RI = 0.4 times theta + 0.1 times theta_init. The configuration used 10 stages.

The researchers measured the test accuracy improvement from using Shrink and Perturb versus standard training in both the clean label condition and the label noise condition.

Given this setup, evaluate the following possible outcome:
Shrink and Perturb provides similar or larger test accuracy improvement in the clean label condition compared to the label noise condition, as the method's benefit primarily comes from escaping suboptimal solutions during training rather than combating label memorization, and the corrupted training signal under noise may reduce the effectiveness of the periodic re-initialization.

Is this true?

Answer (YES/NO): NO